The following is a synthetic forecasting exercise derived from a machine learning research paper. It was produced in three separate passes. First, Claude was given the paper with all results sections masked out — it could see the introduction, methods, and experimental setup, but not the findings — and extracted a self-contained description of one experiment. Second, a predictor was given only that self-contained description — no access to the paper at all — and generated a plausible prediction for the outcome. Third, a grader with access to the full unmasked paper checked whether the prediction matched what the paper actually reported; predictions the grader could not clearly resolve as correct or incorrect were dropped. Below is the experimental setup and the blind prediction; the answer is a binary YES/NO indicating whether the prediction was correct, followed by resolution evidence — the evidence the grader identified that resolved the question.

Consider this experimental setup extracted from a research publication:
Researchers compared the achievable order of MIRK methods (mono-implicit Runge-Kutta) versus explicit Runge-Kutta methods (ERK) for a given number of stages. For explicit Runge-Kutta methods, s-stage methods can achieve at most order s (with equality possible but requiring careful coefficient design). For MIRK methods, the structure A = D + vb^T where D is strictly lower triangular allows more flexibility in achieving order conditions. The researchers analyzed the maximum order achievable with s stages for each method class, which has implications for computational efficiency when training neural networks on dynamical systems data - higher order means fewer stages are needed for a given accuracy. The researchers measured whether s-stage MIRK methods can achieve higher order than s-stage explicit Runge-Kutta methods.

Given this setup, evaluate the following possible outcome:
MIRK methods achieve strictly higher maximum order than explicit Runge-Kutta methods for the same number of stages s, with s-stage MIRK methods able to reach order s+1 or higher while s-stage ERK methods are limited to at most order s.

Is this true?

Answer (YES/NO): YES